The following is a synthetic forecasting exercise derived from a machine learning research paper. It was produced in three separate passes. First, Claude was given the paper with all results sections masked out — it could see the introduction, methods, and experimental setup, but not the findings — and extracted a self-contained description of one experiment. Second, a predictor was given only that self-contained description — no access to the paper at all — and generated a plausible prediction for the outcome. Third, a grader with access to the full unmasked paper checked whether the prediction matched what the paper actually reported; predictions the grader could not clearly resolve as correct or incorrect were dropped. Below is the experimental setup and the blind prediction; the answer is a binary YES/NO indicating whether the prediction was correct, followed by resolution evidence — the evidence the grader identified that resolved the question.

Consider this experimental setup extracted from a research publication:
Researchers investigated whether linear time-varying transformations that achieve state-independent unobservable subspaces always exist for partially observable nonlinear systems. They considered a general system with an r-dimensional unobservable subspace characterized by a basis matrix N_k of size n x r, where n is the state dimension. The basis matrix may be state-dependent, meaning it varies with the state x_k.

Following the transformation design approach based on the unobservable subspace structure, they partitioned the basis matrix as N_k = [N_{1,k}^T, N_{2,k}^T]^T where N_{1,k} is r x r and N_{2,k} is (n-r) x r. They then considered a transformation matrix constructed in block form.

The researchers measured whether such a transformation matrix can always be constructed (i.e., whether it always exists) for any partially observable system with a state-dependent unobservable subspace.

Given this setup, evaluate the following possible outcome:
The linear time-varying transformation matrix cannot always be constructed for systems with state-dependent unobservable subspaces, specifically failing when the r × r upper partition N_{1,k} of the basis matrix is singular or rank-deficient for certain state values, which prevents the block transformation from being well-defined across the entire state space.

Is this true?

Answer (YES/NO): NO